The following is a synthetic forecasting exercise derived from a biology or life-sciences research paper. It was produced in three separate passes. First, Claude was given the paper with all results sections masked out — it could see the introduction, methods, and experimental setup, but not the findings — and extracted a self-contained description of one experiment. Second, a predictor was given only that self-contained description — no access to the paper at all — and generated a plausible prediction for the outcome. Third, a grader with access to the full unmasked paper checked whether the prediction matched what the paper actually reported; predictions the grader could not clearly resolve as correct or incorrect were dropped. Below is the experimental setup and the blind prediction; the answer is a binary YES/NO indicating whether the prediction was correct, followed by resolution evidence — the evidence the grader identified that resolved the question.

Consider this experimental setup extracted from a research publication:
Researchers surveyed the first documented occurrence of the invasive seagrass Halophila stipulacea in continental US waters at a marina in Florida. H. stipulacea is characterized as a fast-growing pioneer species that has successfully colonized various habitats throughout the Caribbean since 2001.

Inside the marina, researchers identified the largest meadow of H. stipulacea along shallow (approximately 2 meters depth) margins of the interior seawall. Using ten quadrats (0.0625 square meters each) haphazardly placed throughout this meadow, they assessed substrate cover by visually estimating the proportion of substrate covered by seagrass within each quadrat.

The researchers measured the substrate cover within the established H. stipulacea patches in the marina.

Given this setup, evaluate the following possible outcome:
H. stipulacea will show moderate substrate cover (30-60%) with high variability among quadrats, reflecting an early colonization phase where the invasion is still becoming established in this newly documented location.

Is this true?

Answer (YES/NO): YES